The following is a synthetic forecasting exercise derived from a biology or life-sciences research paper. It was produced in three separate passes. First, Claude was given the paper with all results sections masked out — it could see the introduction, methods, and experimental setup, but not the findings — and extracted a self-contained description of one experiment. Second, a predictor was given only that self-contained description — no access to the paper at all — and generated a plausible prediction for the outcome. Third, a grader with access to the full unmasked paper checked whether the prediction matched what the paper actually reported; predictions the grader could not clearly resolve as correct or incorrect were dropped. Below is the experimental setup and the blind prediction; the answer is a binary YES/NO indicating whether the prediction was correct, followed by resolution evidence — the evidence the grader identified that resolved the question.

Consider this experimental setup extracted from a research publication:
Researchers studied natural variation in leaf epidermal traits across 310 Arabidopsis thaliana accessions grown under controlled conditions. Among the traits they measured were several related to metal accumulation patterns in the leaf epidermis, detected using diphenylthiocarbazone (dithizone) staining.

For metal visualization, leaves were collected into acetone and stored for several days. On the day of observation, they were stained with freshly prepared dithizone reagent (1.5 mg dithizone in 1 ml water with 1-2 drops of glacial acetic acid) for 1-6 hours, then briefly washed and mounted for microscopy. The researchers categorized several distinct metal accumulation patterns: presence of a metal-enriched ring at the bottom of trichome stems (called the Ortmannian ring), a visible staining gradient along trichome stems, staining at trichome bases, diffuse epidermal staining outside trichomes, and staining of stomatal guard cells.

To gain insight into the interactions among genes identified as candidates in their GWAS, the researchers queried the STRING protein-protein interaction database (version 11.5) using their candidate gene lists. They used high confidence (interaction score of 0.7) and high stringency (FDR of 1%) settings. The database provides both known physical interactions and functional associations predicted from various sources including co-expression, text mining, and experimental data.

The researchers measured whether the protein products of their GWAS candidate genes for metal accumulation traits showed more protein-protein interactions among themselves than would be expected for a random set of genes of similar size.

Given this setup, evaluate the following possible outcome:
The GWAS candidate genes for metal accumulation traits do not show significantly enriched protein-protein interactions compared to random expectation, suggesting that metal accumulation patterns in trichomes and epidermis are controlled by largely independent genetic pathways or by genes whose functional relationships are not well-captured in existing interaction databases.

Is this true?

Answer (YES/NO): NO